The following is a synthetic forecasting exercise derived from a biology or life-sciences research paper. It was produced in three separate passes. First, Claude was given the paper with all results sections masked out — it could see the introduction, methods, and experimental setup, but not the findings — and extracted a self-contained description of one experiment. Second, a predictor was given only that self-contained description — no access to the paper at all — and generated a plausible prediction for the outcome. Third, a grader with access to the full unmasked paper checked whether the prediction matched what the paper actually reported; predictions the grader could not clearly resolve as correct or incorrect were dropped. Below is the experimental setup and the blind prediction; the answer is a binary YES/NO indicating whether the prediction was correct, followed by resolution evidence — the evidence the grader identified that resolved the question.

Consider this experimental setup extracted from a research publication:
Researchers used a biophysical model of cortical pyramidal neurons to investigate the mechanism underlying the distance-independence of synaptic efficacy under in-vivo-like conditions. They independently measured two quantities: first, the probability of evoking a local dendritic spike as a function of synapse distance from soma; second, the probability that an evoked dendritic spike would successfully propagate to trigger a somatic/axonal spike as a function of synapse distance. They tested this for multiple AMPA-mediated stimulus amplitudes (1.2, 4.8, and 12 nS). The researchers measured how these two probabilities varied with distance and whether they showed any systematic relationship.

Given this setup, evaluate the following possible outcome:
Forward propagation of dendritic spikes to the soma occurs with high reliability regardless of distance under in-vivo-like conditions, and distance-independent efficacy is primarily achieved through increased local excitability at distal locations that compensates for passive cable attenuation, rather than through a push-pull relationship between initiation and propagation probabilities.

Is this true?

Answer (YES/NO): NO